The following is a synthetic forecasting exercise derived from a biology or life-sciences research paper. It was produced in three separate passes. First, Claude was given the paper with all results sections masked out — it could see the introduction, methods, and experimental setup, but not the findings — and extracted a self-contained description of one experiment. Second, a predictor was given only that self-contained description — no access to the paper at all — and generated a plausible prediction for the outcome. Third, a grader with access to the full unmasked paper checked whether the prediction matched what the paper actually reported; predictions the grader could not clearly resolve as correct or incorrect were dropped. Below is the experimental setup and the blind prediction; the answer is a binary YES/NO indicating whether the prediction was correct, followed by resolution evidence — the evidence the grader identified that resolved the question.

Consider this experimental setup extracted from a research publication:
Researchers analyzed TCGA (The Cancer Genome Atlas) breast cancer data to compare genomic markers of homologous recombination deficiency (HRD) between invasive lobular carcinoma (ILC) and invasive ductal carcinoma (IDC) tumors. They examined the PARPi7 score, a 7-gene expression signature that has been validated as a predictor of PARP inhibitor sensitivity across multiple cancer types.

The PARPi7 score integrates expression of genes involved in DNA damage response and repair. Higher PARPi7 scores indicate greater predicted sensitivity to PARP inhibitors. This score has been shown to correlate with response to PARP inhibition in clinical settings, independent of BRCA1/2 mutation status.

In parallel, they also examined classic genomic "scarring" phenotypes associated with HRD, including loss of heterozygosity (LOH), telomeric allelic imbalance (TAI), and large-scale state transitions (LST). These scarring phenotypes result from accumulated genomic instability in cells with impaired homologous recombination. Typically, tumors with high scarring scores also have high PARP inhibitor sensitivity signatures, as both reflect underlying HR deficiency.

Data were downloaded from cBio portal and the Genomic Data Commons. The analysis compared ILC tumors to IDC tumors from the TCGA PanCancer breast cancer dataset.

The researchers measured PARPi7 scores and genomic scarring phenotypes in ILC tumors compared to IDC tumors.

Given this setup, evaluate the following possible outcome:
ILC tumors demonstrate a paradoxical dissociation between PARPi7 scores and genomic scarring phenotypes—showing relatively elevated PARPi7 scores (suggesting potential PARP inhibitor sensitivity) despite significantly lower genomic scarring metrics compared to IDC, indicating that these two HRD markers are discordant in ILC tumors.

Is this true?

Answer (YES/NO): YES